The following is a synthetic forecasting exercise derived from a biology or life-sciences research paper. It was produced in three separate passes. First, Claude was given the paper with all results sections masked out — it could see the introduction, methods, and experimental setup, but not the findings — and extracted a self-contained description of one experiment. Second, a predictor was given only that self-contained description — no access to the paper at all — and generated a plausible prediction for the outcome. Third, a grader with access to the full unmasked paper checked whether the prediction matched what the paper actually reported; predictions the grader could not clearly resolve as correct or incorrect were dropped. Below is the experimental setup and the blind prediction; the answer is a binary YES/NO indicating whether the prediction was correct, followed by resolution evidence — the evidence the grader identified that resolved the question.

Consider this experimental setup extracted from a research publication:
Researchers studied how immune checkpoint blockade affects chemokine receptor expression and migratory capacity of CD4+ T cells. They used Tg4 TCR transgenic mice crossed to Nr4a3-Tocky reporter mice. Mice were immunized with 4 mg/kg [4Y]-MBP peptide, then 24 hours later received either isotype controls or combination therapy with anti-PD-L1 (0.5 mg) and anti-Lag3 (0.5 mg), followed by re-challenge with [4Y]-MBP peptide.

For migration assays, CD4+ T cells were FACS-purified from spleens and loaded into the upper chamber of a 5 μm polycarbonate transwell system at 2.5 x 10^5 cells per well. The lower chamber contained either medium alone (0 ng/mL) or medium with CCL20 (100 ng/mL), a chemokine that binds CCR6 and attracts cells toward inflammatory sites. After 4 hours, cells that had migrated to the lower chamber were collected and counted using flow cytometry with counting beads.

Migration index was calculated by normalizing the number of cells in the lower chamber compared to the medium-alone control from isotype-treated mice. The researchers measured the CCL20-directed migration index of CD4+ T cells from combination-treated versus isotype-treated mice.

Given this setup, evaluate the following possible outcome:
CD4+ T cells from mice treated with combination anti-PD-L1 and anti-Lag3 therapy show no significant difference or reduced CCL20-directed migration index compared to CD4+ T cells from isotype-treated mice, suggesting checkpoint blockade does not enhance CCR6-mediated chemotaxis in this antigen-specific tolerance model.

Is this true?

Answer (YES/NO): NO